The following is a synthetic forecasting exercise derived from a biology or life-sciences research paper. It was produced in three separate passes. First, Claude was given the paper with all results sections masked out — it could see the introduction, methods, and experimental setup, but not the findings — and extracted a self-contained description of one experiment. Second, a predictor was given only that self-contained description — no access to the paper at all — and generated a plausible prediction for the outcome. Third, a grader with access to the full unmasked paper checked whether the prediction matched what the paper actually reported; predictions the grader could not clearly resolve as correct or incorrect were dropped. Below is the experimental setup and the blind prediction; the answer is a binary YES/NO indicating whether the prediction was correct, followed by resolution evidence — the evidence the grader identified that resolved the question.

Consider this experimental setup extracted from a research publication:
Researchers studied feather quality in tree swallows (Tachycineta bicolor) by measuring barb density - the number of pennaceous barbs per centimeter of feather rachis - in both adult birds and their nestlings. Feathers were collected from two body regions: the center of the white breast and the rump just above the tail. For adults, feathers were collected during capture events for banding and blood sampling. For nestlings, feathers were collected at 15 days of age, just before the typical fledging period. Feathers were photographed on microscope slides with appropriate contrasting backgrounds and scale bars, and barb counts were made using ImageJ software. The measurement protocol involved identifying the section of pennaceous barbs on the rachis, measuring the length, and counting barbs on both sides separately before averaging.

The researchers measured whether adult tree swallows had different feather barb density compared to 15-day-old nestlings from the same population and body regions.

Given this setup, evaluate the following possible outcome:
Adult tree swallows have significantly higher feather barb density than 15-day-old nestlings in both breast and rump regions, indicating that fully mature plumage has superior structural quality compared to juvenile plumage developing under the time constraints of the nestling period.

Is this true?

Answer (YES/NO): YES